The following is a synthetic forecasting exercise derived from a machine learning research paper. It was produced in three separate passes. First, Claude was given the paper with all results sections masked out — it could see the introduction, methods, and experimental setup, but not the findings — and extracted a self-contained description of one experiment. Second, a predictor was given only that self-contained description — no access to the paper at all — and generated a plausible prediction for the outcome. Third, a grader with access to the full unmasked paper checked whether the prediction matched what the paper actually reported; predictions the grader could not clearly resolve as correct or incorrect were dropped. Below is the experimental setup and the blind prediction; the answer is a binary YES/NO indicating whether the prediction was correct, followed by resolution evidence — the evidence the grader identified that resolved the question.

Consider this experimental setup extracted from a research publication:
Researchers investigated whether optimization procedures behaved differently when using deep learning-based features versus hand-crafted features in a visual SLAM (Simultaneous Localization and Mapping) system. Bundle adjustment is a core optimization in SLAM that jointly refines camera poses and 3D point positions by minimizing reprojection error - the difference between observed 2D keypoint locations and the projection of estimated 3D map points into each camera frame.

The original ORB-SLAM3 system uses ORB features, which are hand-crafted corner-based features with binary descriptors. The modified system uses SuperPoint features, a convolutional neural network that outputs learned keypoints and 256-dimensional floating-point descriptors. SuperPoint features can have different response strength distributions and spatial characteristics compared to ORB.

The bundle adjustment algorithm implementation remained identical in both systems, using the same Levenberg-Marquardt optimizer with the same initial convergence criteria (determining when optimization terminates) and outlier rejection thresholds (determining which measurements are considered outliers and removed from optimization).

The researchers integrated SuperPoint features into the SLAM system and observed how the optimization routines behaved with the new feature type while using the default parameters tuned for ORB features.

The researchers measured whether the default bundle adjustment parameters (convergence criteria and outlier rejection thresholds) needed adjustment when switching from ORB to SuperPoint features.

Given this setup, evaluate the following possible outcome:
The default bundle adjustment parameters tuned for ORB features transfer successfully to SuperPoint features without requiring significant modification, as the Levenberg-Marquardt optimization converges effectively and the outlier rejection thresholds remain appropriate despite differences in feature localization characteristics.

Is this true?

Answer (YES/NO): NO